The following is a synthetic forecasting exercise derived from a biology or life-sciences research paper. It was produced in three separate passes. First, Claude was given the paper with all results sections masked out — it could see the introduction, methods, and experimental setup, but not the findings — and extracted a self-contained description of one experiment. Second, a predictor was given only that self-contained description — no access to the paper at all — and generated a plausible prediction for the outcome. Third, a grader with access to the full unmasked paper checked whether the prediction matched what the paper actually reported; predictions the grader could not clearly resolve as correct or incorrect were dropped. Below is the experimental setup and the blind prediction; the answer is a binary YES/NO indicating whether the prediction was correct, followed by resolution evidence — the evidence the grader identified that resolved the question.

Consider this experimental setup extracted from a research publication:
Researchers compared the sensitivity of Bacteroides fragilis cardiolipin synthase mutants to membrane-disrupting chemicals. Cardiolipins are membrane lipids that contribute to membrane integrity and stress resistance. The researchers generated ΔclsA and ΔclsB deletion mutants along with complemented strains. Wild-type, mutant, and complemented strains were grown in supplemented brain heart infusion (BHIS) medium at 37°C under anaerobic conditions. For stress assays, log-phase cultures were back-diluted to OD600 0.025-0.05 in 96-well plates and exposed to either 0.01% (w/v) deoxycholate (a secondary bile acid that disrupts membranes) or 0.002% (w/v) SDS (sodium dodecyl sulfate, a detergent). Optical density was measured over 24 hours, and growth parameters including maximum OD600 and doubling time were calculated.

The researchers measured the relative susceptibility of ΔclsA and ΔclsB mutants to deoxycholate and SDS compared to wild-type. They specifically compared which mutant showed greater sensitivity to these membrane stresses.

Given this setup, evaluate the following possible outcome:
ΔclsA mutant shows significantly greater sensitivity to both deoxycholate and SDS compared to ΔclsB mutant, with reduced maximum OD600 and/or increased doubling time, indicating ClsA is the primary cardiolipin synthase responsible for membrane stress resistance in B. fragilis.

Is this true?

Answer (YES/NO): NO